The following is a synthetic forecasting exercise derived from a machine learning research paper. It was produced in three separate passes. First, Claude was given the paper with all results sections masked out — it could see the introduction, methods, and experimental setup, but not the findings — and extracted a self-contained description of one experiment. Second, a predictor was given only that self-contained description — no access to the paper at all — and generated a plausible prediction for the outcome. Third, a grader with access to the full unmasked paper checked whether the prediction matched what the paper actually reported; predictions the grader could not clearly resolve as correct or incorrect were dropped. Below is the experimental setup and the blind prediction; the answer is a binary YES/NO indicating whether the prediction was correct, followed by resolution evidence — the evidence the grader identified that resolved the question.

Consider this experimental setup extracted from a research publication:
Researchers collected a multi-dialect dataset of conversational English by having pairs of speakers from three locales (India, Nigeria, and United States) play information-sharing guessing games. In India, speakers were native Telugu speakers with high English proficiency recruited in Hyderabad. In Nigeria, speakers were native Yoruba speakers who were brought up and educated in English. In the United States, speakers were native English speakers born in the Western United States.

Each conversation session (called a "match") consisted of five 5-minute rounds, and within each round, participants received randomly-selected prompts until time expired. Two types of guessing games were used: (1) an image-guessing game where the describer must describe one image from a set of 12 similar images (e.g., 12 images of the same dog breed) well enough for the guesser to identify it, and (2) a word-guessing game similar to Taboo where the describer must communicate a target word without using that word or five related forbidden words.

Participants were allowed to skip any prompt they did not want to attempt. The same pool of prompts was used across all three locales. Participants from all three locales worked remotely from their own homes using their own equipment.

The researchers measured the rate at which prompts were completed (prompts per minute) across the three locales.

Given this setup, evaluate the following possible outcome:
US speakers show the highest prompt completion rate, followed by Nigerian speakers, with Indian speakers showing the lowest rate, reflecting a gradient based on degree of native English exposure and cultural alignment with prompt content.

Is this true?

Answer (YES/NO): NO